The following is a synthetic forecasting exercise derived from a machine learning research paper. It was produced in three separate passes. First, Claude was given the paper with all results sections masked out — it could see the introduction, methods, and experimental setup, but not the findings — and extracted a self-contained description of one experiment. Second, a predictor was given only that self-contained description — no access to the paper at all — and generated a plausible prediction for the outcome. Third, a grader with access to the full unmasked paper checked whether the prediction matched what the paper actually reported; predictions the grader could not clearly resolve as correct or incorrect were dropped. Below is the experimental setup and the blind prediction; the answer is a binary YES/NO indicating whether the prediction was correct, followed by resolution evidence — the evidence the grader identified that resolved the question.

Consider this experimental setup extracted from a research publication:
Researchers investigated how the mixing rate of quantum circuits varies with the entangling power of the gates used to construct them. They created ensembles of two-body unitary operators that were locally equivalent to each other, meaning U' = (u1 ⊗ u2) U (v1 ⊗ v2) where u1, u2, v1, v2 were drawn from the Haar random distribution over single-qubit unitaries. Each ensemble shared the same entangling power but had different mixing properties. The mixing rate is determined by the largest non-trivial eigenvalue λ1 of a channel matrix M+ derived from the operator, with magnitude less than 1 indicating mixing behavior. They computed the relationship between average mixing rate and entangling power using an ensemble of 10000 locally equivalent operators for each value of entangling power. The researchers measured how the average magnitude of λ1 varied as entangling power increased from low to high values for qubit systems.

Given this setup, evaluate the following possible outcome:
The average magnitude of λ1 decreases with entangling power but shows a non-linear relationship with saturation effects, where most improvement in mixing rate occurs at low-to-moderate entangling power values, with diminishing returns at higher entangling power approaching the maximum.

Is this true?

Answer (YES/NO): NO